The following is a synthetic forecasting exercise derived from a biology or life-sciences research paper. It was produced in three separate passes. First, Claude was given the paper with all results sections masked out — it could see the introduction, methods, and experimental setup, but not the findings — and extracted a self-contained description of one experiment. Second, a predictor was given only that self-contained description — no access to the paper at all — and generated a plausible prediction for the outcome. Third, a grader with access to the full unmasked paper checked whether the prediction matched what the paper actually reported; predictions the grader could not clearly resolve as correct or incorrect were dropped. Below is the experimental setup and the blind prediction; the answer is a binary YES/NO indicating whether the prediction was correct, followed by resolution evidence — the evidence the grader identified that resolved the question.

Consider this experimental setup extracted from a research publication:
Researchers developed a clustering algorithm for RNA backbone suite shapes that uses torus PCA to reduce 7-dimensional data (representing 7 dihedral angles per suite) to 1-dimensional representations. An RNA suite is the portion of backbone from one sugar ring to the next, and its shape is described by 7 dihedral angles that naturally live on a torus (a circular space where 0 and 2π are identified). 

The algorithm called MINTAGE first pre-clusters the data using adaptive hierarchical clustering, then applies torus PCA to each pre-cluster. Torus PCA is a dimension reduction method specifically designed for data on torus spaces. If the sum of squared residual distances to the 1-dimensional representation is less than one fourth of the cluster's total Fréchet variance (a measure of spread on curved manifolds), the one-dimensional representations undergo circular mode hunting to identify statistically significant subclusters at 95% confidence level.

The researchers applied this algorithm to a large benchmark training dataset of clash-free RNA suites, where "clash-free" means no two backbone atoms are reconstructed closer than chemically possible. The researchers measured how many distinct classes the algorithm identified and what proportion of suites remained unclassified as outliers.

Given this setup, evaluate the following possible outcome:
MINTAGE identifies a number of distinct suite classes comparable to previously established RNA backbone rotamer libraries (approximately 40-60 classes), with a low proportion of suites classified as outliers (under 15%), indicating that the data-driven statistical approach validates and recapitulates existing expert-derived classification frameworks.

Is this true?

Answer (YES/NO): NO